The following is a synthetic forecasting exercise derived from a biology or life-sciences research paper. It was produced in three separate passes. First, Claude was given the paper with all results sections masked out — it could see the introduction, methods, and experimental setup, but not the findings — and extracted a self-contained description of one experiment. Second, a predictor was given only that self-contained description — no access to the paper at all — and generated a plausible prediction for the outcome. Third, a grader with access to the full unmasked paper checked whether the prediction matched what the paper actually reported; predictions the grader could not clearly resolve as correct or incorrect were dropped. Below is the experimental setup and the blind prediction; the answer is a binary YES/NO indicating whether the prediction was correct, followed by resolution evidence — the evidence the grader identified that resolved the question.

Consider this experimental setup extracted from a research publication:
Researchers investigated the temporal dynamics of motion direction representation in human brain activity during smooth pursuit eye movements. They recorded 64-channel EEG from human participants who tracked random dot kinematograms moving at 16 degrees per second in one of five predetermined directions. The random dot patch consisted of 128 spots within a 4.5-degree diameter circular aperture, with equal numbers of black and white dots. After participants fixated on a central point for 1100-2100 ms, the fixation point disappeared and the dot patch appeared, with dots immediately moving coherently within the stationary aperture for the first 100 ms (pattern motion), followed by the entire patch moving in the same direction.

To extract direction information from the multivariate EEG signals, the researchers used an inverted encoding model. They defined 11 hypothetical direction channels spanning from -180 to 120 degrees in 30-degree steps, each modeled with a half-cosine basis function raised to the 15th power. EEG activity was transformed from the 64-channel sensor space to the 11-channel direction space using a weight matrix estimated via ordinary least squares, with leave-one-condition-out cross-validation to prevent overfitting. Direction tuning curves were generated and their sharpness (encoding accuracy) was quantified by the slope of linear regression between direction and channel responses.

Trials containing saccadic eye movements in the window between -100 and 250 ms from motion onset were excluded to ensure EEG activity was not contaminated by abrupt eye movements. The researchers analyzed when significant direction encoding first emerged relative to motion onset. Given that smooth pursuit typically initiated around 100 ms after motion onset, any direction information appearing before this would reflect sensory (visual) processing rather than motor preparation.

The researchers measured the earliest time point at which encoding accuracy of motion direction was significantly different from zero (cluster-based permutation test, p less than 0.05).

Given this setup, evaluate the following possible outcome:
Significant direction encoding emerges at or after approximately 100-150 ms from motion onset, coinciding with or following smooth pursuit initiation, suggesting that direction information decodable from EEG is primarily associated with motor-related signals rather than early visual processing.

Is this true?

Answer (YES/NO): NO